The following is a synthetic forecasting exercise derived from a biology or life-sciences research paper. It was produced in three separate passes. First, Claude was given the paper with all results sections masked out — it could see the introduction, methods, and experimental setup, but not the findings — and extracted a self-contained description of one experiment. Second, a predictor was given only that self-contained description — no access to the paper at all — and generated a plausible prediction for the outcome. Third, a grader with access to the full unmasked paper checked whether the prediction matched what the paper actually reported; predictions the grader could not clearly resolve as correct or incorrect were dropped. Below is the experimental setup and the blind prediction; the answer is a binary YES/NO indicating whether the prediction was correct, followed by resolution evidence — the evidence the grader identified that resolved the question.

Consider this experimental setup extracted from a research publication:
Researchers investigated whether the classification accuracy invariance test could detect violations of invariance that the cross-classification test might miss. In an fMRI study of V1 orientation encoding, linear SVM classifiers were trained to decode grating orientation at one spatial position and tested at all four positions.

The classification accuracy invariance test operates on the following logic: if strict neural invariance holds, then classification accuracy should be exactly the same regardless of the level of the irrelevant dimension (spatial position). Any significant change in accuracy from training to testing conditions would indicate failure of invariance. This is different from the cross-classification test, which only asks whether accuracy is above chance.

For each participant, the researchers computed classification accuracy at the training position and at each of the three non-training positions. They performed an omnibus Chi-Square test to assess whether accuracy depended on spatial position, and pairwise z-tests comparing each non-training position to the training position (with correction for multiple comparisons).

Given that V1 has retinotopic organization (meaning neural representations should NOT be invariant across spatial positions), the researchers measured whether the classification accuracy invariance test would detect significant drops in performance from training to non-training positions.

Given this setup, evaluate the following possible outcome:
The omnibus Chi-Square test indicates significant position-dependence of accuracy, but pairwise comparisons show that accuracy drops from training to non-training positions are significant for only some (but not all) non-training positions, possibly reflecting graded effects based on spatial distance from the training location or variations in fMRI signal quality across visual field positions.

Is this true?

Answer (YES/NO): NO